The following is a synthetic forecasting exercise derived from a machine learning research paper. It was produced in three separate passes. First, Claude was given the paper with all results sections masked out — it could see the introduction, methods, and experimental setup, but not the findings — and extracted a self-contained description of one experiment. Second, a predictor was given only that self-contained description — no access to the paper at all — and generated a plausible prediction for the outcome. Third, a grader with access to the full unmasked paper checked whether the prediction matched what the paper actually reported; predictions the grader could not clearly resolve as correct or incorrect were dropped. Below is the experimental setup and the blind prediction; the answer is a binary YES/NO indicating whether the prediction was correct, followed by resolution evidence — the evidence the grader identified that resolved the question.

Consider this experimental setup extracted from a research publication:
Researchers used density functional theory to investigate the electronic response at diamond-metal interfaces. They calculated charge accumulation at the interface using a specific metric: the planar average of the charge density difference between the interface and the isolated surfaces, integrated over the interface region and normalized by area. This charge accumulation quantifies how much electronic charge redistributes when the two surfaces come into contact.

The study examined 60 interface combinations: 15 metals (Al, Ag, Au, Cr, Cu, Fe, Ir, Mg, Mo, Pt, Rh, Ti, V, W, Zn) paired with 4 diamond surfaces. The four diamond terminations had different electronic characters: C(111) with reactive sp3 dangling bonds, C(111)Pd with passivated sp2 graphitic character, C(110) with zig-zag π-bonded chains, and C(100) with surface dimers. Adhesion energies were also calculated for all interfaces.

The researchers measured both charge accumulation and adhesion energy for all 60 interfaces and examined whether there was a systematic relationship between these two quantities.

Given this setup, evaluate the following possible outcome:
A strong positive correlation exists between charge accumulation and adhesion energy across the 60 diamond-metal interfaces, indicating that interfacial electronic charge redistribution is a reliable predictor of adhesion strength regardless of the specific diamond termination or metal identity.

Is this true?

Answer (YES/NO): YES